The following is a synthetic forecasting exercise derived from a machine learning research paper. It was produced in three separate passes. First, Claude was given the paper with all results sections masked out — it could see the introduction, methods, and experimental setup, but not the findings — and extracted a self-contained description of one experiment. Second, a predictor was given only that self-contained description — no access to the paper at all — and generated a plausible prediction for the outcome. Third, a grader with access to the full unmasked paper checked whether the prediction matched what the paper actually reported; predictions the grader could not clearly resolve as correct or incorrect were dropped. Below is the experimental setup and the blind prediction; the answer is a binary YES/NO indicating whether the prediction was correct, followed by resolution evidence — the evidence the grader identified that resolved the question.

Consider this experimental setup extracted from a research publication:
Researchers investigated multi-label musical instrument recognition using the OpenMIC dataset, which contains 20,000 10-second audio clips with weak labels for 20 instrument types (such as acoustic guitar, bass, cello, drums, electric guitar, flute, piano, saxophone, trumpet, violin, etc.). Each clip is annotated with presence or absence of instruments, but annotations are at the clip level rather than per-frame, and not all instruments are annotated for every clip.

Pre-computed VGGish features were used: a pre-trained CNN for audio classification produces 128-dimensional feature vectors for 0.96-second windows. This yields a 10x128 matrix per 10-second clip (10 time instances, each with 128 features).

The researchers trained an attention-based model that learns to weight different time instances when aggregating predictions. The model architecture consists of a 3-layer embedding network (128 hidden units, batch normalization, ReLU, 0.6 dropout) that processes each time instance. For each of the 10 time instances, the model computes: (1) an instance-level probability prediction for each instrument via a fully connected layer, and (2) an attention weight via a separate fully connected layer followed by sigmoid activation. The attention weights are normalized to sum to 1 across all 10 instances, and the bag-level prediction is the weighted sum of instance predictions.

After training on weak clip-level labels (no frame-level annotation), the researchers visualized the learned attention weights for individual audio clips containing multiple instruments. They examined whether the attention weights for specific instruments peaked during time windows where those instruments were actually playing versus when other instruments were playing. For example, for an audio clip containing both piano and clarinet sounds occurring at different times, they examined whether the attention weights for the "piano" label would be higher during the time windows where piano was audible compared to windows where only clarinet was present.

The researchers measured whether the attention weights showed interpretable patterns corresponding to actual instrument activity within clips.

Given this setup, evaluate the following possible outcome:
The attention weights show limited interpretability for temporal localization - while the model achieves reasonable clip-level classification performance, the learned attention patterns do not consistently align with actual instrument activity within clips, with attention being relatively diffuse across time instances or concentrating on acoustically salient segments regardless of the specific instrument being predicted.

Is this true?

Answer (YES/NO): NO